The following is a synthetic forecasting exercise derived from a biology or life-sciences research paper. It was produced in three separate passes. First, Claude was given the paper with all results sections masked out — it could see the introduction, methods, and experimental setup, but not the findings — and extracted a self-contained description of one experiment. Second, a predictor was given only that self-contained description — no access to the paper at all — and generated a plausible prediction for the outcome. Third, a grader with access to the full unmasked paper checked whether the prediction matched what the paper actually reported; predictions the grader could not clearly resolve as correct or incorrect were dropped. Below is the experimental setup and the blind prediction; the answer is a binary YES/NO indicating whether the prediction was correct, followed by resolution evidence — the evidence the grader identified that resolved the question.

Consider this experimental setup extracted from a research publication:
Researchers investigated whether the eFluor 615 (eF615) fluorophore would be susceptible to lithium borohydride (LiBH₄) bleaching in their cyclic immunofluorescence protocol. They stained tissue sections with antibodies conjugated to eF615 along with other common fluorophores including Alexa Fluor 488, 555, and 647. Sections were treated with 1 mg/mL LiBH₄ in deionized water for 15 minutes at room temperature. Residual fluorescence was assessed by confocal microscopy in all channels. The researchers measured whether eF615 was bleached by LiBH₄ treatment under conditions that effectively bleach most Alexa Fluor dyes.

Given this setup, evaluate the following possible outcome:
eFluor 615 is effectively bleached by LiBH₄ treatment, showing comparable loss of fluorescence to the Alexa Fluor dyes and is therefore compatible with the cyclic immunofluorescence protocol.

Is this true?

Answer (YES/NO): NO